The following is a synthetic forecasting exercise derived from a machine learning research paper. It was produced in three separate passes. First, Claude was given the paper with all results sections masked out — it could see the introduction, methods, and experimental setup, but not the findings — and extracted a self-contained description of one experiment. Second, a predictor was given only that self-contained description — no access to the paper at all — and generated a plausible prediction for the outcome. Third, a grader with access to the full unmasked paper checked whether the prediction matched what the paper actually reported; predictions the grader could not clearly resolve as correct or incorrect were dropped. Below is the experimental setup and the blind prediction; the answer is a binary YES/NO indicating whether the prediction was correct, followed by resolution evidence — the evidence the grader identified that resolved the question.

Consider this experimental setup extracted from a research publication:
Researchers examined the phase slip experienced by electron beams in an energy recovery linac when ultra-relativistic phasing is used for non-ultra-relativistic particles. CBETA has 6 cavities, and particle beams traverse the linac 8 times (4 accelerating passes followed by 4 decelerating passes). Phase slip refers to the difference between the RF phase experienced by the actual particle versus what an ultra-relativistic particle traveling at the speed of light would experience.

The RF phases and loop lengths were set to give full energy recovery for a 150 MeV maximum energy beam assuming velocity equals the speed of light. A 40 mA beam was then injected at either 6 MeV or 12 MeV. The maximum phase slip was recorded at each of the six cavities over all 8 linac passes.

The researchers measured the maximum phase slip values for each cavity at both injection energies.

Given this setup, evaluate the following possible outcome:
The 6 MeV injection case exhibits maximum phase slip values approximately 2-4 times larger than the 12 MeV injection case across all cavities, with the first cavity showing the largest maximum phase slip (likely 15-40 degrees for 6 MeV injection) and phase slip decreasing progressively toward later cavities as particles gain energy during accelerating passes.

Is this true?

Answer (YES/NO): NO